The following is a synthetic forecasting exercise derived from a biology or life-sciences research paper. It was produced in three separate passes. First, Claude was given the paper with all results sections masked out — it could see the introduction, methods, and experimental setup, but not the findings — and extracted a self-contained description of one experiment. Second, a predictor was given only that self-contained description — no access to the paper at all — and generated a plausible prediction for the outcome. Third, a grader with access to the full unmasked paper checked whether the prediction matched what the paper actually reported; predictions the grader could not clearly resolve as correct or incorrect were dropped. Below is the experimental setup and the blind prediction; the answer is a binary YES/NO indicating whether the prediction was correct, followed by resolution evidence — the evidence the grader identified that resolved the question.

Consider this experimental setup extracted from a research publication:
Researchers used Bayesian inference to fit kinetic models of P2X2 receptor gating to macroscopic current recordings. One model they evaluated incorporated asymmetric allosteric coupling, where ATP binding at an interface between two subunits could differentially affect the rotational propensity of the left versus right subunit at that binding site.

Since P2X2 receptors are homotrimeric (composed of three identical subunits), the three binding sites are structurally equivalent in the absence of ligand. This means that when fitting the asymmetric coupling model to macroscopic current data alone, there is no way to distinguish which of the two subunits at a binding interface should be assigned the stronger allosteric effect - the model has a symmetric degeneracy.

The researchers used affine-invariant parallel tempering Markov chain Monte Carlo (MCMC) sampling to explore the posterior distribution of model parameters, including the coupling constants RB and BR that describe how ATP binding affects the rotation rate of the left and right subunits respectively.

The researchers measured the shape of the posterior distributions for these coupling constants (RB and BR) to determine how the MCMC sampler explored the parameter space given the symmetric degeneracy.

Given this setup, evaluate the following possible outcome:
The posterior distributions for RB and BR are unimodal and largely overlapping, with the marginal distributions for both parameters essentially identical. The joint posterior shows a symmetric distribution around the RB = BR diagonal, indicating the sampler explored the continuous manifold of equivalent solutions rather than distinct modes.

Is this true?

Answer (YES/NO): NO